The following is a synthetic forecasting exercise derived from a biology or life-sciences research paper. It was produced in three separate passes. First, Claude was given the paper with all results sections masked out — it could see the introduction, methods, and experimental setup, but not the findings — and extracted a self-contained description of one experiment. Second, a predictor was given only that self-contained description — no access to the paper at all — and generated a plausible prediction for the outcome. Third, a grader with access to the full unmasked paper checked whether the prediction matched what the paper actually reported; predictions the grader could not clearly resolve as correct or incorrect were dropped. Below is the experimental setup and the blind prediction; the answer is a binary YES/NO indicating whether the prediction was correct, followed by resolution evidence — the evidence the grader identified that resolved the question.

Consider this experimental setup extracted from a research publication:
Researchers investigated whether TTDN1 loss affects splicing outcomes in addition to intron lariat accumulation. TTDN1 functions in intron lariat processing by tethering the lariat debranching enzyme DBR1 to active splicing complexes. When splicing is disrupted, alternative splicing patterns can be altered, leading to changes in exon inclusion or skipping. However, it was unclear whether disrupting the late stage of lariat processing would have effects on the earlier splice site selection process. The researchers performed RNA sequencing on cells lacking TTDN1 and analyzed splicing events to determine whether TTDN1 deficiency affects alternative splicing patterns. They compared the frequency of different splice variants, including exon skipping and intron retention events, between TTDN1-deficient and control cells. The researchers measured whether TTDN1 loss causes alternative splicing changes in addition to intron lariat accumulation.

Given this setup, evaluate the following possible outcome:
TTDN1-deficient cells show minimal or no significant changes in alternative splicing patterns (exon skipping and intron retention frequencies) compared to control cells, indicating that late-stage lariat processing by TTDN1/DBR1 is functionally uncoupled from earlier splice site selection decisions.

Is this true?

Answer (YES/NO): NO